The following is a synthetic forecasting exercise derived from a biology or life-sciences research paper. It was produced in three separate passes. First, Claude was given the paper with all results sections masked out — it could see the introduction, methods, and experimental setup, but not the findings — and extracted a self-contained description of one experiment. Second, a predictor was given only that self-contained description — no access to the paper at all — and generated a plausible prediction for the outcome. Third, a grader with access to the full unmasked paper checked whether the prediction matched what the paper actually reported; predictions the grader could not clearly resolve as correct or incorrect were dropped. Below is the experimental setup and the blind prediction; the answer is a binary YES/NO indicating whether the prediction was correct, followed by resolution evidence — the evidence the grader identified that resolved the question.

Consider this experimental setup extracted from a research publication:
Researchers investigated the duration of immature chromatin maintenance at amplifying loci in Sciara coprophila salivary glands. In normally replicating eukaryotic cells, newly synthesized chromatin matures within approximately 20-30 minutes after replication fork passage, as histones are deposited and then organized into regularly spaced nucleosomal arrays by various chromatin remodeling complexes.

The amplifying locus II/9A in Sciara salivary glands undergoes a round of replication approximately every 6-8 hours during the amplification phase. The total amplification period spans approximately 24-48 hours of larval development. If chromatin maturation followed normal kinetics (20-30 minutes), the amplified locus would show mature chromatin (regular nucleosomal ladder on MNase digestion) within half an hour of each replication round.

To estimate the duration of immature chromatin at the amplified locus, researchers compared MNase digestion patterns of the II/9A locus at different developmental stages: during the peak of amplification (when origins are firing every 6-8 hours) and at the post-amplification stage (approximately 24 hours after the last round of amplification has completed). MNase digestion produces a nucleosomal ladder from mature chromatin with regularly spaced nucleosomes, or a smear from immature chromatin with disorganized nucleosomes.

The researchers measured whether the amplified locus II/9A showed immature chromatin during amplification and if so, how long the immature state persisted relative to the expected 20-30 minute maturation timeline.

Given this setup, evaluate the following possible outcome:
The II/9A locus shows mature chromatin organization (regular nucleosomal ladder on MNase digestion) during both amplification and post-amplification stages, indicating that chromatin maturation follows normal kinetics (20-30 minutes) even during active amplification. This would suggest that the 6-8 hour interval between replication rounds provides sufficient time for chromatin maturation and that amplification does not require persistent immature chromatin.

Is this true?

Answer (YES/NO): NO